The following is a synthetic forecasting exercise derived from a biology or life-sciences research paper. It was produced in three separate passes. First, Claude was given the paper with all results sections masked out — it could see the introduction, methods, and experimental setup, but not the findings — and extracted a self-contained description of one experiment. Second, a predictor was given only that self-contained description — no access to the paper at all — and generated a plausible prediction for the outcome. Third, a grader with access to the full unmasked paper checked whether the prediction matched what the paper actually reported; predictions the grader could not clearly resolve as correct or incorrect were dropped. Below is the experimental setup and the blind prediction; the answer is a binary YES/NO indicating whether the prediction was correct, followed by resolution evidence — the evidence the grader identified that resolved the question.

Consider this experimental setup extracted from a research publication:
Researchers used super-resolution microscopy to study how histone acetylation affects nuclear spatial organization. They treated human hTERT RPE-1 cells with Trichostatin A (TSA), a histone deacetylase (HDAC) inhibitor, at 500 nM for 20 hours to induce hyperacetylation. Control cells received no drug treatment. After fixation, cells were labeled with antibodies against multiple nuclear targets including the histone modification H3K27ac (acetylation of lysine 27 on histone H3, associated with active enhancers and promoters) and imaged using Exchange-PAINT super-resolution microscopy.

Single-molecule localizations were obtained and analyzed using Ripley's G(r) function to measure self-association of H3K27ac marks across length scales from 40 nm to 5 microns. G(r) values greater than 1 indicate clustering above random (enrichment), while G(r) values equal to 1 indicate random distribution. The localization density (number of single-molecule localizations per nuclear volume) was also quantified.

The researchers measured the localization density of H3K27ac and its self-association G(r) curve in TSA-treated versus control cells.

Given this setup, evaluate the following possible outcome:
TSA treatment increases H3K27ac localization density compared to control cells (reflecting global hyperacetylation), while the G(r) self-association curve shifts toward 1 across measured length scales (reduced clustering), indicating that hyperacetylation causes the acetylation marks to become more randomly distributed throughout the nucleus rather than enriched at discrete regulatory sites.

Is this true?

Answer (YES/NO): YES